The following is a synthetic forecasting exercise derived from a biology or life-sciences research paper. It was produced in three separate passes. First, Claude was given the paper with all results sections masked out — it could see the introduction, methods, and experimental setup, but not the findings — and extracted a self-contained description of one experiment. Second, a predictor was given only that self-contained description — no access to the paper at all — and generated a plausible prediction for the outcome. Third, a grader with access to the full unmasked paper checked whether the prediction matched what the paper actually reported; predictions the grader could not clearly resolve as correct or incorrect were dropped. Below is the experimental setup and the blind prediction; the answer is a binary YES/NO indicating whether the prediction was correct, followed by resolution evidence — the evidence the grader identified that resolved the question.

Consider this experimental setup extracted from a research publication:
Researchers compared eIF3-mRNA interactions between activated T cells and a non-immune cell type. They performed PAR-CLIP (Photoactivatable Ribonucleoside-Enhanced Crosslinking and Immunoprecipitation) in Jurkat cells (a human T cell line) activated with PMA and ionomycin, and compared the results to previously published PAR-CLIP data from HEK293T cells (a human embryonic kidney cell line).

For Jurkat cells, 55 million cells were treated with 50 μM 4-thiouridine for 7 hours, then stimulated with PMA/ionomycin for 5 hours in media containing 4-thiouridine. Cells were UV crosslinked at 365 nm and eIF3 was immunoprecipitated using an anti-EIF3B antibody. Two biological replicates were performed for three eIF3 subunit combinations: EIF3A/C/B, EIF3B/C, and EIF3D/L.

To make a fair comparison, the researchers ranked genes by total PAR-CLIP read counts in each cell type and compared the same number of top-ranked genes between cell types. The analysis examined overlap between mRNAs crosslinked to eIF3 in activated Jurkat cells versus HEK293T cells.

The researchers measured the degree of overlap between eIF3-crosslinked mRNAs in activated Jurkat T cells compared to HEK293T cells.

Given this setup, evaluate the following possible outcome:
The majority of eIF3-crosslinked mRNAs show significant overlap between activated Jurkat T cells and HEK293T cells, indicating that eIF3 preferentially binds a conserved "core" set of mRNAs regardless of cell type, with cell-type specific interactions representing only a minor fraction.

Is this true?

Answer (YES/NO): NO